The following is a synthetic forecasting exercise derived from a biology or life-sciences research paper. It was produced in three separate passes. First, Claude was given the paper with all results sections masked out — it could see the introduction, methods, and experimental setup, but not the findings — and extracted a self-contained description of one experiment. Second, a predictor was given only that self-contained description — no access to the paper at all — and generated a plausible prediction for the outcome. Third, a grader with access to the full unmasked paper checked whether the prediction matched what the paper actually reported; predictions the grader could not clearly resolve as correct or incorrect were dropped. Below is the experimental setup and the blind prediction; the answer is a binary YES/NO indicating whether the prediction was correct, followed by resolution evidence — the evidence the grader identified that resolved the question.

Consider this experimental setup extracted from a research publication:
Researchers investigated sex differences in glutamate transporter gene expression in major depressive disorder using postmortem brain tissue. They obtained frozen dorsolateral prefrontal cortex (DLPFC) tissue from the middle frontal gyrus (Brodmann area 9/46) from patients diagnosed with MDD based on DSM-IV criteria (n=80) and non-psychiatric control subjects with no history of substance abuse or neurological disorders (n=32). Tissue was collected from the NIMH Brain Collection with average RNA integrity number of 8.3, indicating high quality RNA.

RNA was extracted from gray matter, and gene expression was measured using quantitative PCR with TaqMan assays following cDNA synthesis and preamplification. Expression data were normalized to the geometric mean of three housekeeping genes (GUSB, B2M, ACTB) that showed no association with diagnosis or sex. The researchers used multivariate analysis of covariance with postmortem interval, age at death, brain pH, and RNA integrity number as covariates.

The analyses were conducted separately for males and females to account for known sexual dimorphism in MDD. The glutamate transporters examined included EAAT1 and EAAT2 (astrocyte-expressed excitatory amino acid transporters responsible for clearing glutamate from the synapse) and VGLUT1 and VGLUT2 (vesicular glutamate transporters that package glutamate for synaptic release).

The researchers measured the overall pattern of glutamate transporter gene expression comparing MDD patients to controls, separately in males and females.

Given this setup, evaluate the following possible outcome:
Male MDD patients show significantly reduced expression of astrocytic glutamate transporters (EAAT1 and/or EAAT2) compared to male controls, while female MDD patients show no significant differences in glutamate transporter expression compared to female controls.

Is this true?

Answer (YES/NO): NO